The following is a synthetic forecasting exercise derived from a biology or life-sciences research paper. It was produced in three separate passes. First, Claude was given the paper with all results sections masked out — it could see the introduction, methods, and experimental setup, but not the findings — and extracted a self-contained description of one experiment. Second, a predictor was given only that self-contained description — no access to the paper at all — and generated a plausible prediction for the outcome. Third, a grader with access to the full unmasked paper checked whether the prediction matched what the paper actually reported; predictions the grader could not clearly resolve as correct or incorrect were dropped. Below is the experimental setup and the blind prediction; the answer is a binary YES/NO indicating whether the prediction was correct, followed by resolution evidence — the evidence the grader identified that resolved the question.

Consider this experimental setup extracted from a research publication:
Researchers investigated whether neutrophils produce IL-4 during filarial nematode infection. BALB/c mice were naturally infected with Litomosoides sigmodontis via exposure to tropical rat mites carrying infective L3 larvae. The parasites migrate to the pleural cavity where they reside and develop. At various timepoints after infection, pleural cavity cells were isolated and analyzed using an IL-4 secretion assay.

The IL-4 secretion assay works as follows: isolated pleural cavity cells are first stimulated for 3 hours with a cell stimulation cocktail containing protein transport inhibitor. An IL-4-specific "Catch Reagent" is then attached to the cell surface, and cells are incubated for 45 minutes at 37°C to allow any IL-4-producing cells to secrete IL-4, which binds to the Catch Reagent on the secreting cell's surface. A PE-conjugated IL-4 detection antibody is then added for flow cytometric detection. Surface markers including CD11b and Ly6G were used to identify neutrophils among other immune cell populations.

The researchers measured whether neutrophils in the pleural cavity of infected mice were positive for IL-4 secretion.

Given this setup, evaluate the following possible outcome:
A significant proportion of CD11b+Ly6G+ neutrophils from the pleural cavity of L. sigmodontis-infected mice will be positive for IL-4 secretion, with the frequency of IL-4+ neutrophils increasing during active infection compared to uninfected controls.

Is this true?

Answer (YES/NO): YES